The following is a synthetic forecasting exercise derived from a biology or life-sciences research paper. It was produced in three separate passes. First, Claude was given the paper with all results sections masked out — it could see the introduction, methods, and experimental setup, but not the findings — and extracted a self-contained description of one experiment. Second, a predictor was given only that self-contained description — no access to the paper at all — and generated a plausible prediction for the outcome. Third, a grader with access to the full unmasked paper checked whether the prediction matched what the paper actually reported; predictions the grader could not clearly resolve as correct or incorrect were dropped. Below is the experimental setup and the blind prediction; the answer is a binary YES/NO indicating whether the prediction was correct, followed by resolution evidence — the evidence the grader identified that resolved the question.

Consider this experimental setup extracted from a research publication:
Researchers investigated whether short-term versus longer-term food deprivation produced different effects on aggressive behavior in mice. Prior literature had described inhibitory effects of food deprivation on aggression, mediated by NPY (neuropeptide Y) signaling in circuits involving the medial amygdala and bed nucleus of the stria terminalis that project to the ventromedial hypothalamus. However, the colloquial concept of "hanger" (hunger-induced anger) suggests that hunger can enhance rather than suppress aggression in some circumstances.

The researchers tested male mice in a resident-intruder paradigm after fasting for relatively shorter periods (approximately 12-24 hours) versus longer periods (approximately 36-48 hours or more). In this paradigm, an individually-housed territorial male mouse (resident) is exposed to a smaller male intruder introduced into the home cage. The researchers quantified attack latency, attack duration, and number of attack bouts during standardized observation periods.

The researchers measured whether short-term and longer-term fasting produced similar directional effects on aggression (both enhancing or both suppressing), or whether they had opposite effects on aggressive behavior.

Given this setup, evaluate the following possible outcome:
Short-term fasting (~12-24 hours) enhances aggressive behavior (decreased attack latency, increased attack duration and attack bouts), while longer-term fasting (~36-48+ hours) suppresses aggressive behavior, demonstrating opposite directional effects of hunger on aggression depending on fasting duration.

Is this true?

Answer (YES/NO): YES